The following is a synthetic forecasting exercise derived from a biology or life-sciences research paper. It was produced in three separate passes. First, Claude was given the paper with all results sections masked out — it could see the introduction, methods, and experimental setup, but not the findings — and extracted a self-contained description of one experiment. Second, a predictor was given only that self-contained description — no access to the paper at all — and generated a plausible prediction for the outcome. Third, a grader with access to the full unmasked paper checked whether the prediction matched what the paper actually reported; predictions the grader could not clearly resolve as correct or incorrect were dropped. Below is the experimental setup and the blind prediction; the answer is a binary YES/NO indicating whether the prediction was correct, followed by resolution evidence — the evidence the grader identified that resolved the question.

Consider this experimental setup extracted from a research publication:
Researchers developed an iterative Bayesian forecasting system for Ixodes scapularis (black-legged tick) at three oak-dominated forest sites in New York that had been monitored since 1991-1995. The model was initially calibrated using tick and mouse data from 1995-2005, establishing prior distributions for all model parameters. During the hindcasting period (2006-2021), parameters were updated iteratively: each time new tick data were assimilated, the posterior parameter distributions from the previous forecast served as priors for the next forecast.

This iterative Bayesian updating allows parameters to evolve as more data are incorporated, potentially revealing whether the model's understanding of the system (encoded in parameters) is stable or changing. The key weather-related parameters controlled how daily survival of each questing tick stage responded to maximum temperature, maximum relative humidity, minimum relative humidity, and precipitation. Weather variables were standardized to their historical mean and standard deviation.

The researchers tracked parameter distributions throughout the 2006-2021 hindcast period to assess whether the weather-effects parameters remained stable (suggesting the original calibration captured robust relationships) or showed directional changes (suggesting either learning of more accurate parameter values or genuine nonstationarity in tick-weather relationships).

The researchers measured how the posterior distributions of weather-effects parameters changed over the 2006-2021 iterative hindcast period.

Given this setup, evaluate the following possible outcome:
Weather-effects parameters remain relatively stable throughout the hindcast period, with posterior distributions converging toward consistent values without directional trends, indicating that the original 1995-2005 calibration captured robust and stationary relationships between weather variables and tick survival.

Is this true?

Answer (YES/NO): NO